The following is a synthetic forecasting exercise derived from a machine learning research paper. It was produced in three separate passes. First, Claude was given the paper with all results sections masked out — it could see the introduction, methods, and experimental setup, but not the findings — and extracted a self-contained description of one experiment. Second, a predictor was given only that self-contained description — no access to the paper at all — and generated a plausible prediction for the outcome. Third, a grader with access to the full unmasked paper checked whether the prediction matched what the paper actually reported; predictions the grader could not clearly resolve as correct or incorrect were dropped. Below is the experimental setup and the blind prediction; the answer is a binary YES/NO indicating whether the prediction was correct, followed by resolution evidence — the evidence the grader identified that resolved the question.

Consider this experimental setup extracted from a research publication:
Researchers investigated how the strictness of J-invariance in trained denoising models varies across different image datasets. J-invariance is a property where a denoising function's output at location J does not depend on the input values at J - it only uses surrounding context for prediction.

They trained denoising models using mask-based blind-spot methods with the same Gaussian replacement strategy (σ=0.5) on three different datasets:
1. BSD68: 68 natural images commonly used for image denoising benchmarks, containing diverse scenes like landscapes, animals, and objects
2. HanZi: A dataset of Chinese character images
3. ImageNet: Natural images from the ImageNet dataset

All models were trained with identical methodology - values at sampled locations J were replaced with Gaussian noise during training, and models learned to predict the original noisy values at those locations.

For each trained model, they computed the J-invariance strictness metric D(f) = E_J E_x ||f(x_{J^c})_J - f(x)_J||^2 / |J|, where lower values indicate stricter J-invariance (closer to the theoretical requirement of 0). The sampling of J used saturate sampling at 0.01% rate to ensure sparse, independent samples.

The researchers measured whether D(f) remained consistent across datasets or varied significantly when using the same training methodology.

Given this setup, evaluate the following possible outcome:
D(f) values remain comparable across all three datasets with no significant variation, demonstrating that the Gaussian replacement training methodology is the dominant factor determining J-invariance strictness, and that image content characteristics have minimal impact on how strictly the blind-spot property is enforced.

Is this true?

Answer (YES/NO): NO